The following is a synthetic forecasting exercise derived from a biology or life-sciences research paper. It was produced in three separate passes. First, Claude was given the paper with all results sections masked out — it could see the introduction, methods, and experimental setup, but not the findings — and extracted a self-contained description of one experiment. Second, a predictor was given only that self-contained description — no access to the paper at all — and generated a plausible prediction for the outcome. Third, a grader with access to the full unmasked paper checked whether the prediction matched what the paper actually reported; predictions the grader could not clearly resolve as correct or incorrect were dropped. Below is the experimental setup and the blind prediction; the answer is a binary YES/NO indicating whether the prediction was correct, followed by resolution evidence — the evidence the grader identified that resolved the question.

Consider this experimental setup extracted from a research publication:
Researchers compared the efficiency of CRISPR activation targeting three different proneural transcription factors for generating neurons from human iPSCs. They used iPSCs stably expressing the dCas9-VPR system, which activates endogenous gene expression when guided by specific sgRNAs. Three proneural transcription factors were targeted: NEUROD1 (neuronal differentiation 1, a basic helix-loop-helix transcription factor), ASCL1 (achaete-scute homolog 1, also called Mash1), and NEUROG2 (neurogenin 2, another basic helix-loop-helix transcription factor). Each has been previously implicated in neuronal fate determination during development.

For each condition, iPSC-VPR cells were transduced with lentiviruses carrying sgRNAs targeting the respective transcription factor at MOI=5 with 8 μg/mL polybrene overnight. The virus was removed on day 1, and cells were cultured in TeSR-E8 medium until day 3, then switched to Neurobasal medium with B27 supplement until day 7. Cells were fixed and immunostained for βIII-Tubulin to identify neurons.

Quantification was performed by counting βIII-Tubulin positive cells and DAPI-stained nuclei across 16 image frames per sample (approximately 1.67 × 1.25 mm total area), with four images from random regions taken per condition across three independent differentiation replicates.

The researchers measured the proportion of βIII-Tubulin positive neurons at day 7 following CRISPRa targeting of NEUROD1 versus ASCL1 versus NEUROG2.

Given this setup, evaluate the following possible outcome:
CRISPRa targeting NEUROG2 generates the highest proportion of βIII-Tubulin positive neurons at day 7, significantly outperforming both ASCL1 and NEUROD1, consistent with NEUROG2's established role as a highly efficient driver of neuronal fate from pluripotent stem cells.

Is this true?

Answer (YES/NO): NO